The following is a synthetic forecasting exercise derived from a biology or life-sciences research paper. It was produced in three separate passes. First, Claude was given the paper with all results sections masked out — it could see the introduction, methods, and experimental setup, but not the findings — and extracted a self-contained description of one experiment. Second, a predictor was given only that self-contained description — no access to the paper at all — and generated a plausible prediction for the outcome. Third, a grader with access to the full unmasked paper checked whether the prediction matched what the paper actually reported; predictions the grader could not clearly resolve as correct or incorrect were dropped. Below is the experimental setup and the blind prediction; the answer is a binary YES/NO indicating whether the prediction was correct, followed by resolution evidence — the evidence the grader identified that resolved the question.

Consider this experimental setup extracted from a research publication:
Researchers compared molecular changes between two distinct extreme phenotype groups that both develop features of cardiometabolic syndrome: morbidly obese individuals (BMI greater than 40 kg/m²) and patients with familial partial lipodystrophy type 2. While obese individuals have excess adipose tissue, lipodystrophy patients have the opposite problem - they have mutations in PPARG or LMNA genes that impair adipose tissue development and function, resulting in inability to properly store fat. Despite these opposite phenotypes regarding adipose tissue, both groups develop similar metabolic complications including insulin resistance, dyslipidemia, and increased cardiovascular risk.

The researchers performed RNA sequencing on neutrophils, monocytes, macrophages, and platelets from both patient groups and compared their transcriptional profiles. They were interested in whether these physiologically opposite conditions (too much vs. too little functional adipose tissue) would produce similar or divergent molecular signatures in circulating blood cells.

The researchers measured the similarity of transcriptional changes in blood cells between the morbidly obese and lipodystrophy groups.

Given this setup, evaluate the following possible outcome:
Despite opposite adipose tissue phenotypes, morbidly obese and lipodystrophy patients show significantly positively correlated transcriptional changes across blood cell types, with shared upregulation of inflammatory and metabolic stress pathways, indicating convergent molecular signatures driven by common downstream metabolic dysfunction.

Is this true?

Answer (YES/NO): YES